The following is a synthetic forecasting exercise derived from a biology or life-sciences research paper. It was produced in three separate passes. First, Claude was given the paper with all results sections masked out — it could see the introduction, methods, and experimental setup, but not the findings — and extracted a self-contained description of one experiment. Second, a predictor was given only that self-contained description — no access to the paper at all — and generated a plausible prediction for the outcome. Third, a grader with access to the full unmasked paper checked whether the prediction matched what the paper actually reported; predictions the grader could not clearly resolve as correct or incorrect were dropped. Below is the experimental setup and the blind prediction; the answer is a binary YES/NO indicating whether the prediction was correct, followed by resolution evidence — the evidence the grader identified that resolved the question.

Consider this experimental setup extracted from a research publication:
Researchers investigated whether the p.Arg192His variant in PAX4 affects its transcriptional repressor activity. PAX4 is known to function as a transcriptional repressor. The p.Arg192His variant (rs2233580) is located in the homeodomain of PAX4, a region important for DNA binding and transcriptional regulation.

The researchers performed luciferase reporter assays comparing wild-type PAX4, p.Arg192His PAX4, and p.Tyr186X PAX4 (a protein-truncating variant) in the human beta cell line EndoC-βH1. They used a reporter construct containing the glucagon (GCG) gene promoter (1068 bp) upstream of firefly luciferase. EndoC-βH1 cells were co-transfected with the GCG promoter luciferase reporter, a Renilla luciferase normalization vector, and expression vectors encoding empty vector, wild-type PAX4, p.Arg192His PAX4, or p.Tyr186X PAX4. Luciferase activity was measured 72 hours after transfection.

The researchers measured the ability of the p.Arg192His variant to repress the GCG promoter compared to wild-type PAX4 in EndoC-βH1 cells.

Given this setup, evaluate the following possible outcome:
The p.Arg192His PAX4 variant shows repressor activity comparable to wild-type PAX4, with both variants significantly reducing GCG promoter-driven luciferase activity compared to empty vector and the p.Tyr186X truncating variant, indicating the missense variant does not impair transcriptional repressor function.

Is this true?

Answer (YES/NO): NO